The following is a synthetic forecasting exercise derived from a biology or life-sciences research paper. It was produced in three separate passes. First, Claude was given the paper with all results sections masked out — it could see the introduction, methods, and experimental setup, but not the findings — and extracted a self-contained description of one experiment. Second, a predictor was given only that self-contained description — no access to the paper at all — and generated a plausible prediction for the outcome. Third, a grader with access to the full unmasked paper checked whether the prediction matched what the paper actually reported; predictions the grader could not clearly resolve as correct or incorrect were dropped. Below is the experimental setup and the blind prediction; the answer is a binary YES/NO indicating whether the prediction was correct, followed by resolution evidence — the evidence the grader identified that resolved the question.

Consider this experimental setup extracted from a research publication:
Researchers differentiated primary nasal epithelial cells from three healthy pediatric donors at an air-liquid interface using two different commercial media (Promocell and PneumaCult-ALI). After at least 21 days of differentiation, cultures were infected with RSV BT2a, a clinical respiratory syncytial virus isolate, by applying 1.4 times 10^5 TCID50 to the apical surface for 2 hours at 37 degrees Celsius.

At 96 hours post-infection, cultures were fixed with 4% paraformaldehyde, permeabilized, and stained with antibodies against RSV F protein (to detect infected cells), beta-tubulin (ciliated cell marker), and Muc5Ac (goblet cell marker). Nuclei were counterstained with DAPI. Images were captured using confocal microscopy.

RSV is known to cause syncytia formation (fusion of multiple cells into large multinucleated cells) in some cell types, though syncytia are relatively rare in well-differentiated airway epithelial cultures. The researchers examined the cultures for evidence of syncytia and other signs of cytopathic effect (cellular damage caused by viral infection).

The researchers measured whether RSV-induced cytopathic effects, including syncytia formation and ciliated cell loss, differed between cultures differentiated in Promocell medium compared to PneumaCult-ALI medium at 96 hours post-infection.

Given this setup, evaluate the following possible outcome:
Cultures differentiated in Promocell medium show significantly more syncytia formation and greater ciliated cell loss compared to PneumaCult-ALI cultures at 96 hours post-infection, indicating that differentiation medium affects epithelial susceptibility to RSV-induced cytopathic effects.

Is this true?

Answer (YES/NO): NO